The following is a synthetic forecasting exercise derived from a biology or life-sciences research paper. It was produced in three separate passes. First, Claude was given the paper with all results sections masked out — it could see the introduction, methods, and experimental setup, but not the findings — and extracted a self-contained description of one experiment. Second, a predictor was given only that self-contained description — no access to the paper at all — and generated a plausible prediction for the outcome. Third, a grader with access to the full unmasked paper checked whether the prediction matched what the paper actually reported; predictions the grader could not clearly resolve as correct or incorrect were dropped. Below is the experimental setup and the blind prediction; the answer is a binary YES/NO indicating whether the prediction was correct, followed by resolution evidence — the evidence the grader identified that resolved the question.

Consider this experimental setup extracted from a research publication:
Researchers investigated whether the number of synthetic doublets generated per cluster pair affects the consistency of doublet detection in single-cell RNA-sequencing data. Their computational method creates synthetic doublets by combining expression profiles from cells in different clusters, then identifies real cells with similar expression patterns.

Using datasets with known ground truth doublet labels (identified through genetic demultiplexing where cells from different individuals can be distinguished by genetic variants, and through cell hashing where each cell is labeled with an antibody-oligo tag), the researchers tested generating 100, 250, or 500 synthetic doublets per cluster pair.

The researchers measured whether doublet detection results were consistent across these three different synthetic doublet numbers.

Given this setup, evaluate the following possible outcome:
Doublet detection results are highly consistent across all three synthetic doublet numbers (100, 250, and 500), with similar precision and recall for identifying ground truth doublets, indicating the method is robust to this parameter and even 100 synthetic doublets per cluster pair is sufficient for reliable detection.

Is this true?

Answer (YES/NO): YES